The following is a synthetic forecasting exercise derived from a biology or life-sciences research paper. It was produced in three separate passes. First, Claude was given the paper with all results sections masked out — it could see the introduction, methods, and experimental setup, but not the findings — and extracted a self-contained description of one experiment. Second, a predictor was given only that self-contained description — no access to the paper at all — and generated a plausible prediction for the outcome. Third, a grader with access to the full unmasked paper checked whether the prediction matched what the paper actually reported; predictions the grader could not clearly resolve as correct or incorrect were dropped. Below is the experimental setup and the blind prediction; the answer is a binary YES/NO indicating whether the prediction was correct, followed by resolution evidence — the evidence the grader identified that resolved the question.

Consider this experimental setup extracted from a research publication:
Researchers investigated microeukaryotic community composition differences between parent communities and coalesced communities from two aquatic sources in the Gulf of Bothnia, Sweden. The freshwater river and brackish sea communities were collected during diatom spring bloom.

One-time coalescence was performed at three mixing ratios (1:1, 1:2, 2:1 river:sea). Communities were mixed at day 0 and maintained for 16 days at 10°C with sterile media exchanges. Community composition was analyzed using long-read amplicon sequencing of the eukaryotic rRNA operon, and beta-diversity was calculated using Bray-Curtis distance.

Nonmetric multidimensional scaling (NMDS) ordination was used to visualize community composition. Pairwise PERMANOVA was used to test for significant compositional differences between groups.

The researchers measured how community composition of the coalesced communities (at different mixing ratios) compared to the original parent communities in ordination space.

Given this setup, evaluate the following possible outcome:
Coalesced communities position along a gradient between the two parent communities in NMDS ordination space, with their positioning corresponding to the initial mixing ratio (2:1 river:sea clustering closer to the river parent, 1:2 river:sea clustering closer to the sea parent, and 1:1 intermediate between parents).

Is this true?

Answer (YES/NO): NO